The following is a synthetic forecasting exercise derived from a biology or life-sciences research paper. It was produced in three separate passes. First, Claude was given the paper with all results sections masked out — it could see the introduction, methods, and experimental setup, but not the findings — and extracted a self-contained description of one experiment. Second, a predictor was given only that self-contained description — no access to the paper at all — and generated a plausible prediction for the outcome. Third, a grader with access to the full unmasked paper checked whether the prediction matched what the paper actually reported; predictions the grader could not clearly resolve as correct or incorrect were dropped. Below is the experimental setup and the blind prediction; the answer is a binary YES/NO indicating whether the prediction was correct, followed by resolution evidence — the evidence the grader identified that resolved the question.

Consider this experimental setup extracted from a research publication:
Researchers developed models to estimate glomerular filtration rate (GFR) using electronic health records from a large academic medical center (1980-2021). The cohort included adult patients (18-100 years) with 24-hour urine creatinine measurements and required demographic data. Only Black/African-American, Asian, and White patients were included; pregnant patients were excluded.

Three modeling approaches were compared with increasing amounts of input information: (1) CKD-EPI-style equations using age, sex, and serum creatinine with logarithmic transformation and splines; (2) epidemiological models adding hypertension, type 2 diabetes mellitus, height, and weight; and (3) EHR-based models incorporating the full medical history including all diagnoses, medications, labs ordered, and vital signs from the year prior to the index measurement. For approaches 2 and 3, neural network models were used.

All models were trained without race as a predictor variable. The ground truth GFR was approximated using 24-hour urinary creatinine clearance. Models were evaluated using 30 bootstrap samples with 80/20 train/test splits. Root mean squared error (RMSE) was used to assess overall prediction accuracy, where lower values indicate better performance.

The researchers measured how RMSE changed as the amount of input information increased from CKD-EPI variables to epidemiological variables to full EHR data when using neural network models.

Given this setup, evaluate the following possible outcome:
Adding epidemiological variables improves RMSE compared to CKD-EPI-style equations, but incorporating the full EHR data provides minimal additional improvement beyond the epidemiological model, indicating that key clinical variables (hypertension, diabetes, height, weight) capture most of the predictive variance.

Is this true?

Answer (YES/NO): NO